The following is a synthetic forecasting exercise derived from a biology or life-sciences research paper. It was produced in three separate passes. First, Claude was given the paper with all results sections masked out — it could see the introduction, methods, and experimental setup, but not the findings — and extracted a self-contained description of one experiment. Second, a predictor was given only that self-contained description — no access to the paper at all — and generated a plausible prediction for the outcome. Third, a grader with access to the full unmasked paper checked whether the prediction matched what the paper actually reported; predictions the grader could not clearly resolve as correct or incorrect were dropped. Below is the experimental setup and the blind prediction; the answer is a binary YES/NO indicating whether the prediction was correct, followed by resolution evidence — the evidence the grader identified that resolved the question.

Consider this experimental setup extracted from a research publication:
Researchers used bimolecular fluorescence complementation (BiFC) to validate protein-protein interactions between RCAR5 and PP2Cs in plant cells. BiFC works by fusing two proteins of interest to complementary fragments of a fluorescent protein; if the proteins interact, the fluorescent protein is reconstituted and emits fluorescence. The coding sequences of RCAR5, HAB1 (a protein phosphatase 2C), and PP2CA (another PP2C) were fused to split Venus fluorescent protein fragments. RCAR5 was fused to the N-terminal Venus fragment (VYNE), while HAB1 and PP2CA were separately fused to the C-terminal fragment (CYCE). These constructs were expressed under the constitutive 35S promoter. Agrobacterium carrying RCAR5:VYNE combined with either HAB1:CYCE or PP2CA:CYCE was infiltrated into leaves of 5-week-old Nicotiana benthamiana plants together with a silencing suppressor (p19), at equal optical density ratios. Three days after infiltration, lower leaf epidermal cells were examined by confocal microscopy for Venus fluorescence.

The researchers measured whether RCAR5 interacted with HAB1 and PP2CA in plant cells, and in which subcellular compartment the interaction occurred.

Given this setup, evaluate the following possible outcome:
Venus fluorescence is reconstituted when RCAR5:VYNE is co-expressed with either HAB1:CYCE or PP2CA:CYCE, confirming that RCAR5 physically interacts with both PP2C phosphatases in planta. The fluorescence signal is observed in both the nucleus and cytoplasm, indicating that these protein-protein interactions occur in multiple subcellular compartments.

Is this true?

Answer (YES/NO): NO